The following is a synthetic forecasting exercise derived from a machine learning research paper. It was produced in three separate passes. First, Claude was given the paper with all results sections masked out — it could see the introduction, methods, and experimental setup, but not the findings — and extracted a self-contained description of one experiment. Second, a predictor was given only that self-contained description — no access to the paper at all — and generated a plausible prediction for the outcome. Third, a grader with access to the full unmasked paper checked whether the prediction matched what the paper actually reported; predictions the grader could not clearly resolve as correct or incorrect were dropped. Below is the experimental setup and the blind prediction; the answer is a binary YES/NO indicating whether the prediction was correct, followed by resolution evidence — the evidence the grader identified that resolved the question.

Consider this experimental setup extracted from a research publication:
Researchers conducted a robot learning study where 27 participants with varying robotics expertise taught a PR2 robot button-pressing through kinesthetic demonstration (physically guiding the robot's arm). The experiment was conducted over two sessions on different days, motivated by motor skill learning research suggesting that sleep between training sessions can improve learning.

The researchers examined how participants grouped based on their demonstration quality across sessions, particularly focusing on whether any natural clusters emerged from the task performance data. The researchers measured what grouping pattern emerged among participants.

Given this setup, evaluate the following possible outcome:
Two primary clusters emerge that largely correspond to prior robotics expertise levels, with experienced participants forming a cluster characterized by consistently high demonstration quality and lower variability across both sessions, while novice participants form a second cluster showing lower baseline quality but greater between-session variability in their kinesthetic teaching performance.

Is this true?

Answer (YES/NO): NO